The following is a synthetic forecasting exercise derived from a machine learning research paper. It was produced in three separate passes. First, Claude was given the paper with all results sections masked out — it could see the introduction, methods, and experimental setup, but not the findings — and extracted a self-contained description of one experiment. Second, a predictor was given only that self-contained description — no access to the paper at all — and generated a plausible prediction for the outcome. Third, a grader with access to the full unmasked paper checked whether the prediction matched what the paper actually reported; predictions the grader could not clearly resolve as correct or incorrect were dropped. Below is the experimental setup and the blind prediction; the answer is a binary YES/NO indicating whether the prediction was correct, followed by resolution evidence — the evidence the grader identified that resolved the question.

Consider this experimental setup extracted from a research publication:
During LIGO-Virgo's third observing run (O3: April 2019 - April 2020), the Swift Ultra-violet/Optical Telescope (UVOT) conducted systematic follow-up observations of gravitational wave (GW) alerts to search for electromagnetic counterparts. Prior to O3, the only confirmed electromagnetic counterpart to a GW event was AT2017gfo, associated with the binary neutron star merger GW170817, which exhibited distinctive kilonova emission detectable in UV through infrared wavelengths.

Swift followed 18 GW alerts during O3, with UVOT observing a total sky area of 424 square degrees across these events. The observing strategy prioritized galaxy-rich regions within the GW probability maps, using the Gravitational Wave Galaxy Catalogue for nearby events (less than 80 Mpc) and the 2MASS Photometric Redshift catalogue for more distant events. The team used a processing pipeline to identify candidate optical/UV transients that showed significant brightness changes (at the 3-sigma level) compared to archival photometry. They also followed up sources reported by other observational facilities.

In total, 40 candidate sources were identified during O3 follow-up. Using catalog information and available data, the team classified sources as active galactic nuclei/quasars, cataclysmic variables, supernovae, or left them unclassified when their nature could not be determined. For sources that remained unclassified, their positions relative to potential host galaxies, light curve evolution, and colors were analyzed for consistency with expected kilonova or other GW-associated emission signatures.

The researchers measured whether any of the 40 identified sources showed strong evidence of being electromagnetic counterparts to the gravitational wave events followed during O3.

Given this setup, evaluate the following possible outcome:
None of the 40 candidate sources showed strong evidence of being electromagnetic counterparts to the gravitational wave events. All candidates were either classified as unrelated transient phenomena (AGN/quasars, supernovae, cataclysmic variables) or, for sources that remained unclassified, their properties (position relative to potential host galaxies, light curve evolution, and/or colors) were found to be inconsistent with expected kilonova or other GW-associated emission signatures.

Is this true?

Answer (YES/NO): NO